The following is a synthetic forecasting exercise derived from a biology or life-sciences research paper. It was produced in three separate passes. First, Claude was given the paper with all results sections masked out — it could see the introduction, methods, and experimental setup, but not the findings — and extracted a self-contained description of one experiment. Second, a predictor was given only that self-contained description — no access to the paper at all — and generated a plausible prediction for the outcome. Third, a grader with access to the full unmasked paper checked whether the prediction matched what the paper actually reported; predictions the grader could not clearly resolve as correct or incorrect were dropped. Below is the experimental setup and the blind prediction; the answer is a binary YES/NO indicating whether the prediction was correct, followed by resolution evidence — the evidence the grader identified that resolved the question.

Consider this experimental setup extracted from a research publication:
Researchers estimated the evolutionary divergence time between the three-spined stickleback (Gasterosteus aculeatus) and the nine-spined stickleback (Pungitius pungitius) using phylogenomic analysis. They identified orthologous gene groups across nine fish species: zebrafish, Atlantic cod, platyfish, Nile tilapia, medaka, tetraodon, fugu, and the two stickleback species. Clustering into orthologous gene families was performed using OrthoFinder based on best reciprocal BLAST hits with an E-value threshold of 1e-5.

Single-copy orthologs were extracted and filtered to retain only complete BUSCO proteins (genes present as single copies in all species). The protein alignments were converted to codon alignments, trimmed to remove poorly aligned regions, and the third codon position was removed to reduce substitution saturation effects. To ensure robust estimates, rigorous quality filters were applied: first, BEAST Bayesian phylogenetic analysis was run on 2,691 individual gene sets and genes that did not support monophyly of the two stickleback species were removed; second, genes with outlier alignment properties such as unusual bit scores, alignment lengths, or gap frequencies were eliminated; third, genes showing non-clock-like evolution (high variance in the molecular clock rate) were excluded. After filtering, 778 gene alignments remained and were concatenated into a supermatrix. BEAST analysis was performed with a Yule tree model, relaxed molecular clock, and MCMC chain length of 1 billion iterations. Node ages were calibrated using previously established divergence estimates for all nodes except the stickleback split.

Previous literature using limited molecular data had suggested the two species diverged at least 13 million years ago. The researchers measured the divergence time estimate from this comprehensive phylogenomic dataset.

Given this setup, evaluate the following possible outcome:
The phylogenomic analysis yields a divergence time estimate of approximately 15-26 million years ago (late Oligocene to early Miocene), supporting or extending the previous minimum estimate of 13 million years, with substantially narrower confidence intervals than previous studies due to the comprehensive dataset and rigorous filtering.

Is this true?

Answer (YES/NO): NO